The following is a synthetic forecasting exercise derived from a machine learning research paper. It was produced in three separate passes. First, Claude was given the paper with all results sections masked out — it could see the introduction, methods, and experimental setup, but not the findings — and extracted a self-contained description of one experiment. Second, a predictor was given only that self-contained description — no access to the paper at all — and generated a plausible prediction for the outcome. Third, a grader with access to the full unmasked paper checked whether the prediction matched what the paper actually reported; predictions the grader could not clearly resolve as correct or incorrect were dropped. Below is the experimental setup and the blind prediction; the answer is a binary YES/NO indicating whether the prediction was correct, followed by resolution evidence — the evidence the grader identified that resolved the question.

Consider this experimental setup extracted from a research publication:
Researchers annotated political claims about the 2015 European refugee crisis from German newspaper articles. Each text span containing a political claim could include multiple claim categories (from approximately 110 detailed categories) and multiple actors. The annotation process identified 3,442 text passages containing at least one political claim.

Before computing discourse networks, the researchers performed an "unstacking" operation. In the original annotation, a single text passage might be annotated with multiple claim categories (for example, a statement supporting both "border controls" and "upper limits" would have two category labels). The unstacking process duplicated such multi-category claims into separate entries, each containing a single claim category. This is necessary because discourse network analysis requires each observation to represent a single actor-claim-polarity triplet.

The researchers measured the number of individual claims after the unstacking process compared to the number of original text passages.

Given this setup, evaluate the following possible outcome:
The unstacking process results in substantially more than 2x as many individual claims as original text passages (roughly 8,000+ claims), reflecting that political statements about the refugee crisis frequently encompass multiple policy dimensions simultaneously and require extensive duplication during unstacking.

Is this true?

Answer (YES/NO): NO